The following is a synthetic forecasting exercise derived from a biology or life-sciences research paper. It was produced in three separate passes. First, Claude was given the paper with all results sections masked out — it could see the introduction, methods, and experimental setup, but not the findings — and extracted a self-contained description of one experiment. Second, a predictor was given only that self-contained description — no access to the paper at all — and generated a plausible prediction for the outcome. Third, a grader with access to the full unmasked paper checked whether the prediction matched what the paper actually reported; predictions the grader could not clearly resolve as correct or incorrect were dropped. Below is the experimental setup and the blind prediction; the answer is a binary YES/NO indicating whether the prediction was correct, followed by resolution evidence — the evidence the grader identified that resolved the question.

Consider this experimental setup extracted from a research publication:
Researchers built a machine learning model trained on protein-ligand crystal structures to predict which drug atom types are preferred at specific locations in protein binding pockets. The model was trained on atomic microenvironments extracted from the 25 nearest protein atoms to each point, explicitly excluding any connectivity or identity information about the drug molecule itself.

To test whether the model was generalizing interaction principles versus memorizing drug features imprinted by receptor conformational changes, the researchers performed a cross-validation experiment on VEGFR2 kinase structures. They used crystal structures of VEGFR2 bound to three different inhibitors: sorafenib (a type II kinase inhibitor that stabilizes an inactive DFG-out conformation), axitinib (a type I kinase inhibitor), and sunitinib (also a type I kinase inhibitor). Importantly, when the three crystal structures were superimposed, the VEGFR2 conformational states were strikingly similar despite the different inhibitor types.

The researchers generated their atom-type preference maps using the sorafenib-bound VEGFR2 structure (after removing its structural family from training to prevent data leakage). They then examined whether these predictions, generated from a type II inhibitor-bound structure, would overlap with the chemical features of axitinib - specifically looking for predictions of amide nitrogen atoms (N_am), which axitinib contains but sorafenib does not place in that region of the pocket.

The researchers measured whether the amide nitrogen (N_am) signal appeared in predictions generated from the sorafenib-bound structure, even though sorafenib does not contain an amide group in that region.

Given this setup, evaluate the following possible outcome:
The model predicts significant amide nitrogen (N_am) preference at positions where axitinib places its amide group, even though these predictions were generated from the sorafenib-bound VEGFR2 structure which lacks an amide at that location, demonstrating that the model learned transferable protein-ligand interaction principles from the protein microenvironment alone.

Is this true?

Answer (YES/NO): YES